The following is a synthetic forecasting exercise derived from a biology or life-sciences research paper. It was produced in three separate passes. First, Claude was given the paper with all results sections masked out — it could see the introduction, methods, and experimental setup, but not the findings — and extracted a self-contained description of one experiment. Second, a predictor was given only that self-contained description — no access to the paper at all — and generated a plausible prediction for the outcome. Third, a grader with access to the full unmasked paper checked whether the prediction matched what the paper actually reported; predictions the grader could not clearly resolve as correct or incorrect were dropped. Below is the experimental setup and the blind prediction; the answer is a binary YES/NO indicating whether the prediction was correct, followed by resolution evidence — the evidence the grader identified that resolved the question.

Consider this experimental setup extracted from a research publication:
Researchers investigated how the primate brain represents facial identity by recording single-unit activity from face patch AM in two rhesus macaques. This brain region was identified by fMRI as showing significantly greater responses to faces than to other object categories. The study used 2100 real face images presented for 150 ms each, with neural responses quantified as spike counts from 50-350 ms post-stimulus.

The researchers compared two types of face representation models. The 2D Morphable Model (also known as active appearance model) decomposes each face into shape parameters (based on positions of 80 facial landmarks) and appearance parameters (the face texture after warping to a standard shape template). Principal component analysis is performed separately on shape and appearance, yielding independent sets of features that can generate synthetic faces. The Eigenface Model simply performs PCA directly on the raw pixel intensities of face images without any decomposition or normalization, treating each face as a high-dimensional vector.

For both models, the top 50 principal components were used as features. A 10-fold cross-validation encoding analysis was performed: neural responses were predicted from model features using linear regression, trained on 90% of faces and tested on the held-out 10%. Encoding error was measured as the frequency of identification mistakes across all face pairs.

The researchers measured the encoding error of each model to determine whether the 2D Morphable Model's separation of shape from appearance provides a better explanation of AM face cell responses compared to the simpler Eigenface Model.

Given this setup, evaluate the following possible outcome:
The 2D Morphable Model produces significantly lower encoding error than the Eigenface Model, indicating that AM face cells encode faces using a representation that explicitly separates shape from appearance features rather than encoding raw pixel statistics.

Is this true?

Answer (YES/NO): YES